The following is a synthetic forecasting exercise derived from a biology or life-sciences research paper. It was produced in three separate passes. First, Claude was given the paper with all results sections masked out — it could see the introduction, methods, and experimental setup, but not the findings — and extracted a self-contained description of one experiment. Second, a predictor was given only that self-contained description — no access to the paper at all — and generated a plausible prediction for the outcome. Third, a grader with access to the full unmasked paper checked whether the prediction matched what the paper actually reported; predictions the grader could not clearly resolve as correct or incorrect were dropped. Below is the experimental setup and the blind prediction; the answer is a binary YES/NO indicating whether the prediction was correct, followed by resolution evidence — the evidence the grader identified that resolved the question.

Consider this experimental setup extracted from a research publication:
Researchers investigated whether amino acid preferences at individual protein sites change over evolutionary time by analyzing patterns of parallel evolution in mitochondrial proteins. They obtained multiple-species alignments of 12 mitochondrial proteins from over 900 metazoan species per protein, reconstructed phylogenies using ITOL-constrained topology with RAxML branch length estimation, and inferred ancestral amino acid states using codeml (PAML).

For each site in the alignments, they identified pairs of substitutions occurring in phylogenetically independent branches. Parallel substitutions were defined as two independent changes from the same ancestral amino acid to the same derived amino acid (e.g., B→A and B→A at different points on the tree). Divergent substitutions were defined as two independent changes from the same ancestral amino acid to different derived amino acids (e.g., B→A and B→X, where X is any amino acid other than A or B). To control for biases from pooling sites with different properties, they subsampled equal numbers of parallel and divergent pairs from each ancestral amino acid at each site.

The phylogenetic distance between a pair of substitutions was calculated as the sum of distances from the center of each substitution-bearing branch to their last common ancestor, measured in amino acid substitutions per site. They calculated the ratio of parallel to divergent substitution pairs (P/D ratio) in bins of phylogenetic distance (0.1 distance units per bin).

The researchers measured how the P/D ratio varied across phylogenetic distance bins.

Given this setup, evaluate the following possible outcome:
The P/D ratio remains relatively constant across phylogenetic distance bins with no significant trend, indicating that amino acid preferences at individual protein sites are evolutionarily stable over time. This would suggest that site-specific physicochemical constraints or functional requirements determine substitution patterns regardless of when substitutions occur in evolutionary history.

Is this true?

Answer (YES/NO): NO